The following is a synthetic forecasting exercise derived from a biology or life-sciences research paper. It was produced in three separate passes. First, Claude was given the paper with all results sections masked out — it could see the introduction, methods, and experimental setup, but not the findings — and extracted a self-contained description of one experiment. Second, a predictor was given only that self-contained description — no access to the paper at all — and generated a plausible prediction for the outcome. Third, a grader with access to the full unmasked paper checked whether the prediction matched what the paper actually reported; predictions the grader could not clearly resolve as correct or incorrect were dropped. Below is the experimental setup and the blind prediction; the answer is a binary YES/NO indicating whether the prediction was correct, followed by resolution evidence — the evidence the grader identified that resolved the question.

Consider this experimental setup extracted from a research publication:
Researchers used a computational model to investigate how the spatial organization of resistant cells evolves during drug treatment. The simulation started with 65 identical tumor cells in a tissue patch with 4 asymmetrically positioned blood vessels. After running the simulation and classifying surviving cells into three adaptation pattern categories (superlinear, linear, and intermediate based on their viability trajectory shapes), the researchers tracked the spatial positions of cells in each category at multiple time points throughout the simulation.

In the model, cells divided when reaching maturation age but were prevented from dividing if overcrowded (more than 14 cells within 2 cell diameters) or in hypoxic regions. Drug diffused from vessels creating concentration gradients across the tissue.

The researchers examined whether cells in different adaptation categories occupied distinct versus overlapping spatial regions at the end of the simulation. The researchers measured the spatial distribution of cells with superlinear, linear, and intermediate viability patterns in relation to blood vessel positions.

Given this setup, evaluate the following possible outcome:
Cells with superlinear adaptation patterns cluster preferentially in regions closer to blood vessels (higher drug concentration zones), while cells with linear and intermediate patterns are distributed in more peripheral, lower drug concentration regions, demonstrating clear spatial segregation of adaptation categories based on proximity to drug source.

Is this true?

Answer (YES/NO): NO